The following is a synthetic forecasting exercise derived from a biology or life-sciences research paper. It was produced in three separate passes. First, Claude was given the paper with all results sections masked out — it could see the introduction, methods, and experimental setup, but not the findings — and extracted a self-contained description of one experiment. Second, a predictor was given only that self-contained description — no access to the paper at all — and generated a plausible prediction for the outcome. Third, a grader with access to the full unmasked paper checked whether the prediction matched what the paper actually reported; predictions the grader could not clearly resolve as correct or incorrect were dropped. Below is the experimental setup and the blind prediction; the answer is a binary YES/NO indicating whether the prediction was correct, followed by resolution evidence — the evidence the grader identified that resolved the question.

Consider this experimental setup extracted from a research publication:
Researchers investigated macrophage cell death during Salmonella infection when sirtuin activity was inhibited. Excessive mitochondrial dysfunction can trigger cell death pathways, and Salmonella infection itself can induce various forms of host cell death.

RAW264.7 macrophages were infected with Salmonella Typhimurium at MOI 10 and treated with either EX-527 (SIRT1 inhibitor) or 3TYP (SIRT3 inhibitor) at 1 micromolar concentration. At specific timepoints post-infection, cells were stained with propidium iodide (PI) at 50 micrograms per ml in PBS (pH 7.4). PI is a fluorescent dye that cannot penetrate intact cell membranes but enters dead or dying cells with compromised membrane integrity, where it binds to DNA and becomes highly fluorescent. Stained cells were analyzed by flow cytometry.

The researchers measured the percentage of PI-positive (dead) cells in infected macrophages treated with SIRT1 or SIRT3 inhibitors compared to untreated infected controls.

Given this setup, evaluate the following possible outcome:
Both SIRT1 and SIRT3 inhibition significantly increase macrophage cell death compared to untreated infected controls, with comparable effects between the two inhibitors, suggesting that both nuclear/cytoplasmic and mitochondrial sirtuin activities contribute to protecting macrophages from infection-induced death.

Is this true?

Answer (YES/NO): NO